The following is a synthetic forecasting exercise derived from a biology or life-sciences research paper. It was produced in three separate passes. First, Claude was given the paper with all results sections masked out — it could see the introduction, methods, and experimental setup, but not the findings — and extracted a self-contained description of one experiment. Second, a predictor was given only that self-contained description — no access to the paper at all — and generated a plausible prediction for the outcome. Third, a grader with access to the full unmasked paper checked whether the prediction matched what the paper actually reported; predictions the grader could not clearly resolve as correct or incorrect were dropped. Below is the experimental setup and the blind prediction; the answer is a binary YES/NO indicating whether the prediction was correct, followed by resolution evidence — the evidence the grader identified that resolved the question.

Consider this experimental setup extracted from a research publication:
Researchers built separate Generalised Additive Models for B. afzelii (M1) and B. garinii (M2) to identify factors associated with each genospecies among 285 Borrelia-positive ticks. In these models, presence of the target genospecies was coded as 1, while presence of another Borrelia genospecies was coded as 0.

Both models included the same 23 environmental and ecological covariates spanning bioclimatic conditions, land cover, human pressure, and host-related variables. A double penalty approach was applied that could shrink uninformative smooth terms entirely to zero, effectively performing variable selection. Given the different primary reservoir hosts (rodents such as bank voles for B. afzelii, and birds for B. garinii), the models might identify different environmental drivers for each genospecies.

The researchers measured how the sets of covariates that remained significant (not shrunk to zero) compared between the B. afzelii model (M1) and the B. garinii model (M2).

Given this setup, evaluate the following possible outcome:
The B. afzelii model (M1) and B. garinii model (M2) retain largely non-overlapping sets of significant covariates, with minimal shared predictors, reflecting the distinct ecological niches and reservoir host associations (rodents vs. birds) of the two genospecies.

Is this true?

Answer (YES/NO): YES